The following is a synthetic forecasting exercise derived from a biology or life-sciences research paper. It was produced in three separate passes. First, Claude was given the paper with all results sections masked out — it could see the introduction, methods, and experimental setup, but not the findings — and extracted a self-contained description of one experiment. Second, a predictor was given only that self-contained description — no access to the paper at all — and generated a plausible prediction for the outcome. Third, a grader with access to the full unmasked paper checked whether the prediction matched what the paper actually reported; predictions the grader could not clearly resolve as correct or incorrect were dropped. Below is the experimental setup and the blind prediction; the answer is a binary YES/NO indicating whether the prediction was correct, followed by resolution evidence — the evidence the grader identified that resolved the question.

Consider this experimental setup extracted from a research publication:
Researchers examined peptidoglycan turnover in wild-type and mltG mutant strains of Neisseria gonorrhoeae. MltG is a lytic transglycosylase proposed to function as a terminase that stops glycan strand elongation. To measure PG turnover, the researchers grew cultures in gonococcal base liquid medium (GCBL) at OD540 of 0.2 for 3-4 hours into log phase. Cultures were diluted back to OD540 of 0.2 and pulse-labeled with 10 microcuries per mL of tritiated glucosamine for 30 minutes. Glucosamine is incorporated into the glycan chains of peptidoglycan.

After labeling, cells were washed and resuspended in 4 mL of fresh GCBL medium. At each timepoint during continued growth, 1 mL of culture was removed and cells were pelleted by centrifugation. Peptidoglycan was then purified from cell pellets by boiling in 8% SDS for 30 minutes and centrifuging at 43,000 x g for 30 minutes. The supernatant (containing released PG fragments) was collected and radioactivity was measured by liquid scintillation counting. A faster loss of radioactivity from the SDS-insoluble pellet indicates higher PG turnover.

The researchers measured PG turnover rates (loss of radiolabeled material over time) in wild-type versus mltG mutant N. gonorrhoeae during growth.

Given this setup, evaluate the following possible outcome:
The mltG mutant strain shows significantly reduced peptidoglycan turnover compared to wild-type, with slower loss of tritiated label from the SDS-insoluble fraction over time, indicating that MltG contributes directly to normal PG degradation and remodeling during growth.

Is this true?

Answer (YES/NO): NO